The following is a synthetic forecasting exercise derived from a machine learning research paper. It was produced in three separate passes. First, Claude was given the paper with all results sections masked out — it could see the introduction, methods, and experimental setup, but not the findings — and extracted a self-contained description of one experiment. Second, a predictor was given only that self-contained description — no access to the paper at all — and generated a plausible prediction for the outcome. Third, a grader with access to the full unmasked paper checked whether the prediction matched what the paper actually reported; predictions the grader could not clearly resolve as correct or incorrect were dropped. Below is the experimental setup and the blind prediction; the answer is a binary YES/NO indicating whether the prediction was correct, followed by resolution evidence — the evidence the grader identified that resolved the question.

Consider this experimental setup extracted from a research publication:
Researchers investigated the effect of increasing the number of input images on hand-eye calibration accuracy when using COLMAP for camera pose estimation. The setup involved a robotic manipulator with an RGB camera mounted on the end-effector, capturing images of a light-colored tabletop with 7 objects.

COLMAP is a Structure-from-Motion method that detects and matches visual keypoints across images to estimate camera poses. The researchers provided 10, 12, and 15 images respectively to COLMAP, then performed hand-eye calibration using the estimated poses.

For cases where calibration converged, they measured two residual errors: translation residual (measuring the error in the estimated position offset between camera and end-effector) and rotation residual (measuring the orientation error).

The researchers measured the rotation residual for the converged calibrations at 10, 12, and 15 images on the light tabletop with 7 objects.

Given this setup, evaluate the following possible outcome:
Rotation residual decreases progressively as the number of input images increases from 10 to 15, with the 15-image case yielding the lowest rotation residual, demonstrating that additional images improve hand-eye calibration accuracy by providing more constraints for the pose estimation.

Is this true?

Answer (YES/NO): NO